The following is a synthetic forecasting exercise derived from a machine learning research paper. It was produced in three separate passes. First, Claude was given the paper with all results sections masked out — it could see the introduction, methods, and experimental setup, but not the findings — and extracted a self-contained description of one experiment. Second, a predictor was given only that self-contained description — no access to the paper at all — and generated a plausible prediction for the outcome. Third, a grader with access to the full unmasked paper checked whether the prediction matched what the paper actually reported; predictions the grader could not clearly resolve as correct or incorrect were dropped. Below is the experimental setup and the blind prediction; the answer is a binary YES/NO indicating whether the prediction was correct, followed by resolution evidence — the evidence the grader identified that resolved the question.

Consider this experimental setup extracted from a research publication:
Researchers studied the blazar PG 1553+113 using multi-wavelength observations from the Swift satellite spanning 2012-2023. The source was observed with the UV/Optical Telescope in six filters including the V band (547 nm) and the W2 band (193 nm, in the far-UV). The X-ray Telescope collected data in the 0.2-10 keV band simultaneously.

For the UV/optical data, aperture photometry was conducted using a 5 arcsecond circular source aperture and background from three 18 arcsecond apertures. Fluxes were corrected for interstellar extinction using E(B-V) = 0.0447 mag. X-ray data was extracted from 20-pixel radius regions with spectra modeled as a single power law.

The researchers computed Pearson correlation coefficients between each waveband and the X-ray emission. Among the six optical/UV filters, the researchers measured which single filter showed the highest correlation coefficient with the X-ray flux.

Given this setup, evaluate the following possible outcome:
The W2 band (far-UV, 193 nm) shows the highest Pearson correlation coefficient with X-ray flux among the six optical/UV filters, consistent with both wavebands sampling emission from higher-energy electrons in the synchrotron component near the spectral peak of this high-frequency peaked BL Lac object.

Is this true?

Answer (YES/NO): YES